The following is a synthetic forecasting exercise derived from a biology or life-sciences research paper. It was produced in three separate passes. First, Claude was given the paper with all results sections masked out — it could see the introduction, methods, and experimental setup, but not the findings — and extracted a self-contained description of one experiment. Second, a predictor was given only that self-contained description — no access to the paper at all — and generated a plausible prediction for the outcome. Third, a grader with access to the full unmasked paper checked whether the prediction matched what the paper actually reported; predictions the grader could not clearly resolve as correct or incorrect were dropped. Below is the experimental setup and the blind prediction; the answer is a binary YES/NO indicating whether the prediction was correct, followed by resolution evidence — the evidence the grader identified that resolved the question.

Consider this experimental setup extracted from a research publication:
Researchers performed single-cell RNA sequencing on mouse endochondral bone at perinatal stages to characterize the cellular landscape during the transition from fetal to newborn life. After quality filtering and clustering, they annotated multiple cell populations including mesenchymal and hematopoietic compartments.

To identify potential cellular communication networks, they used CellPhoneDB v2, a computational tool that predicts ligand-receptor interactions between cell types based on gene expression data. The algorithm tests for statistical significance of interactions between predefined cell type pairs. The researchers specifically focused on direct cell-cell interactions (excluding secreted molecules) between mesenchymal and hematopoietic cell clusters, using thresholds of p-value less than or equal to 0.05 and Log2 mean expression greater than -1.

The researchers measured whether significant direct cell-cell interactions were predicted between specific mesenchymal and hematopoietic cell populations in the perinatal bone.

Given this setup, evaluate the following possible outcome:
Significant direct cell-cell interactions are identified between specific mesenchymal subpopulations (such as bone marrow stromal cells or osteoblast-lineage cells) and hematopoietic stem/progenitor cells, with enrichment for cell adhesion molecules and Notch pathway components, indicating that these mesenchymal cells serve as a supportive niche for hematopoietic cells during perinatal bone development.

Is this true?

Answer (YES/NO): NO